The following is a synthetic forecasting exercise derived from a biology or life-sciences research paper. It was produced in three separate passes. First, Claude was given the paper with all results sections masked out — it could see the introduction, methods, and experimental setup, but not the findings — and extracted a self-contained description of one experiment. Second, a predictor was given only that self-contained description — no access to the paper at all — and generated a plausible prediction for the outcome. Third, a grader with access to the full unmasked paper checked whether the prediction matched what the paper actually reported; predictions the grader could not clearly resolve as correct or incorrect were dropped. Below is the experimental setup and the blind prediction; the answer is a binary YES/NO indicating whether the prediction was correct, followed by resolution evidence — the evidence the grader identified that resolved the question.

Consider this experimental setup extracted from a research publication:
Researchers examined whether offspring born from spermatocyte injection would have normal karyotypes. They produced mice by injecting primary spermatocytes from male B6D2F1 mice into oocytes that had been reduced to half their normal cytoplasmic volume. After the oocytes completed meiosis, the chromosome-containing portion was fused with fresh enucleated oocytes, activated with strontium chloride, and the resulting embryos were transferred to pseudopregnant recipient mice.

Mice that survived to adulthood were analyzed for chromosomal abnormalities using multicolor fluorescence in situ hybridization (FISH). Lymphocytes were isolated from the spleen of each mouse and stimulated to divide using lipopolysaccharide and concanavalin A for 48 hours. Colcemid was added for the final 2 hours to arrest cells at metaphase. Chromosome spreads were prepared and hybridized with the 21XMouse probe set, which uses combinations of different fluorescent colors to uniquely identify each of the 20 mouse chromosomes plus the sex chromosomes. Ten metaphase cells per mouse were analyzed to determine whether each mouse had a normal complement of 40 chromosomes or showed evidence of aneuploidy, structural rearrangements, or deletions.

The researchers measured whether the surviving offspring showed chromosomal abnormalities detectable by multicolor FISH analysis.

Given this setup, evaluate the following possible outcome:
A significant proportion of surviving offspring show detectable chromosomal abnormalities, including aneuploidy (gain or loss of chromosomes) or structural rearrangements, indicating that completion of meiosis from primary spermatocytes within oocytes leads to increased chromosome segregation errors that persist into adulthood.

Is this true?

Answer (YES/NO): YES